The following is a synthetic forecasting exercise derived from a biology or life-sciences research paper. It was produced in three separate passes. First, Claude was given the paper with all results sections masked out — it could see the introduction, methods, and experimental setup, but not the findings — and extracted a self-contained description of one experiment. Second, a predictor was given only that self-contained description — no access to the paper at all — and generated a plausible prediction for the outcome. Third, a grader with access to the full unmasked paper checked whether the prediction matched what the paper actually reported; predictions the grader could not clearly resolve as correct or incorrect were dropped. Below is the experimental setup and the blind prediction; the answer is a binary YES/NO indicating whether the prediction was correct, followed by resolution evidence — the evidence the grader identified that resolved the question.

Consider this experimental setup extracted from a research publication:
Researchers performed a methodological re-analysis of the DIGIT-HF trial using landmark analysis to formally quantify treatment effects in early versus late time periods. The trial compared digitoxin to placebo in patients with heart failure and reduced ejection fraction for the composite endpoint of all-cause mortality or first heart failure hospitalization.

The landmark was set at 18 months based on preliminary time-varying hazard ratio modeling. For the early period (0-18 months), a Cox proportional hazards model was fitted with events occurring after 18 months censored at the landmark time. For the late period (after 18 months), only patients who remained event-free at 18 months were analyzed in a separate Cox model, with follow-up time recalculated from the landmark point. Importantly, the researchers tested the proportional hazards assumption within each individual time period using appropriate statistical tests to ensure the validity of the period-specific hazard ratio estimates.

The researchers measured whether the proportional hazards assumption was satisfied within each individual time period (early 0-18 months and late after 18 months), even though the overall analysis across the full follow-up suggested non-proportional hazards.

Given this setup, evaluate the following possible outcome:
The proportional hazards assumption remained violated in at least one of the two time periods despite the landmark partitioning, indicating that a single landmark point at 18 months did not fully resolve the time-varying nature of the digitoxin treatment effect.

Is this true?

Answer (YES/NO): NO